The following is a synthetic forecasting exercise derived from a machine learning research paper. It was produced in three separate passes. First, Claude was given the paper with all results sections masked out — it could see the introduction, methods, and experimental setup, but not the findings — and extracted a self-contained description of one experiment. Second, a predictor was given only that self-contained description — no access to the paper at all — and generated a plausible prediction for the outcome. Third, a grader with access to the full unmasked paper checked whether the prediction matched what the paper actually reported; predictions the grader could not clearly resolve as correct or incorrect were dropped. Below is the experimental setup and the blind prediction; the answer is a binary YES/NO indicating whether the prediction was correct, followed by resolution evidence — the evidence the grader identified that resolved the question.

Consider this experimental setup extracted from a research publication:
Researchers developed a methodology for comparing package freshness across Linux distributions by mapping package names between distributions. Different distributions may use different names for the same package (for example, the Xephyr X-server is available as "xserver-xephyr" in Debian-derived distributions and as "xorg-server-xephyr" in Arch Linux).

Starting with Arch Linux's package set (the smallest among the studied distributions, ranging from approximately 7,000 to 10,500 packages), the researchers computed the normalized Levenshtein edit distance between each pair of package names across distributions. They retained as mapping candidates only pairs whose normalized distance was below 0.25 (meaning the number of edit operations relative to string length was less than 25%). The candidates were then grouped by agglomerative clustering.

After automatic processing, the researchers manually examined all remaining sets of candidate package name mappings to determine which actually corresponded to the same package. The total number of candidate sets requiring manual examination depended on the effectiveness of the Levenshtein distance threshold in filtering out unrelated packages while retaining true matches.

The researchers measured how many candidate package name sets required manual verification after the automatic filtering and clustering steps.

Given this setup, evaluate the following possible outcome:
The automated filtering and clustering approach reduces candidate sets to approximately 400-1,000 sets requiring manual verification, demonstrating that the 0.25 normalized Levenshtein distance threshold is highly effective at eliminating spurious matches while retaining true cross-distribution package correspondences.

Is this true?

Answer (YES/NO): NO